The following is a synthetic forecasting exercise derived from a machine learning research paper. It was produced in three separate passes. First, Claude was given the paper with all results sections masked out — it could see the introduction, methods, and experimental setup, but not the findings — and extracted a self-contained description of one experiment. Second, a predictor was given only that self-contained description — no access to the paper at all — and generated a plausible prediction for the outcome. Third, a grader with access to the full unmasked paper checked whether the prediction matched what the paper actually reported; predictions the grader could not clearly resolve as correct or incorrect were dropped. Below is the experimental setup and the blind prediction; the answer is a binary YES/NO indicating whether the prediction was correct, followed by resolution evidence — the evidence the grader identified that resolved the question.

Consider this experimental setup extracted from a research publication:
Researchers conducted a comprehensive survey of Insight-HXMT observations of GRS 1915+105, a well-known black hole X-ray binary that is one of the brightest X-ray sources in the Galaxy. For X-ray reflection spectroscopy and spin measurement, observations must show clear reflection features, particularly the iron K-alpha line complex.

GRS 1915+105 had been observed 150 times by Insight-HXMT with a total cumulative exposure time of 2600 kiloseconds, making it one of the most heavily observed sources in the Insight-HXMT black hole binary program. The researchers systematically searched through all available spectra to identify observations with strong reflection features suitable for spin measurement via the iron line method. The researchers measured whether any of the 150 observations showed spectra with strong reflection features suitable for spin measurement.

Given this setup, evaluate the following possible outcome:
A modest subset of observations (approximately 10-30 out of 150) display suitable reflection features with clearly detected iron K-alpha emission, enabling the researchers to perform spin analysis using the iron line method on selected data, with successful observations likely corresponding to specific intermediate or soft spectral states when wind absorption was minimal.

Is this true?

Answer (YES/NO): NO